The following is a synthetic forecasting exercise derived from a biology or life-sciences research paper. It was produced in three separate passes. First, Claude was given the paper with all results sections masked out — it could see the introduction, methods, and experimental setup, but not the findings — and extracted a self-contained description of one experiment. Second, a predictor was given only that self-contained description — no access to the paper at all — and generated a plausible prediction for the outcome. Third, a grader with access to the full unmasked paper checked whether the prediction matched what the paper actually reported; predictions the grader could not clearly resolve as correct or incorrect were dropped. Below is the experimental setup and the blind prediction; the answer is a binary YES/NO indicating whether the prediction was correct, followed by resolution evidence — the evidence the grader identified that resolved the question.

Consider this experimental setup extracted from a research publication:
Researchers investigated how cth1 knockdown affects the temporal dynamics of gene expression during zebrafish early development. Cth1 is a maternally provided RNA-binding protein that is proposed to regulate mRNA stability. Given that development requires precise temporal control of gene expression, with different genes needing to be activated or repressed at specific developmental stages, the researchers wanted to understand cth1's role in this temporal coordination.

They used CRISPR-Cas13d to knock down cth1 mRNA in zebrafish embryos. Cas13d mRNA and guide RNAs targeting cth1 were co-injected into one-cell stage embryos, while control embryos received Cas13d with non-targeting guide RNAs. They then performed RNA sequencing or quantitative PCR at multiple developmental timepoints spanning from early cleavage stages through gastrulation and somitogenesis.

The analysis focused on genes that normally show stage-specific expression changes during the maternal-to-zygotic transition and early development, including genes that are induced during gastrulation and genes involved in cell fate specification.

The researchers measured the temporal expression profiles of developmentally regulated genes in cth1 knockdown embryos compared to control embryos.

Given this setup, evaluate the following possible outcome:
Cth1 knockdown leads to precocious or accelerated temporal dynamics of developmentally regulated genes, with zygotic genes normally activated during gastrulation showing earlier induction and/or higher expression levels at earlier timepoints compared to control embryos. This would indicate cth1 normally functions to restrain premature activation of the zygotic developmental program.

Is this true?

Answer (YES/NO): YES